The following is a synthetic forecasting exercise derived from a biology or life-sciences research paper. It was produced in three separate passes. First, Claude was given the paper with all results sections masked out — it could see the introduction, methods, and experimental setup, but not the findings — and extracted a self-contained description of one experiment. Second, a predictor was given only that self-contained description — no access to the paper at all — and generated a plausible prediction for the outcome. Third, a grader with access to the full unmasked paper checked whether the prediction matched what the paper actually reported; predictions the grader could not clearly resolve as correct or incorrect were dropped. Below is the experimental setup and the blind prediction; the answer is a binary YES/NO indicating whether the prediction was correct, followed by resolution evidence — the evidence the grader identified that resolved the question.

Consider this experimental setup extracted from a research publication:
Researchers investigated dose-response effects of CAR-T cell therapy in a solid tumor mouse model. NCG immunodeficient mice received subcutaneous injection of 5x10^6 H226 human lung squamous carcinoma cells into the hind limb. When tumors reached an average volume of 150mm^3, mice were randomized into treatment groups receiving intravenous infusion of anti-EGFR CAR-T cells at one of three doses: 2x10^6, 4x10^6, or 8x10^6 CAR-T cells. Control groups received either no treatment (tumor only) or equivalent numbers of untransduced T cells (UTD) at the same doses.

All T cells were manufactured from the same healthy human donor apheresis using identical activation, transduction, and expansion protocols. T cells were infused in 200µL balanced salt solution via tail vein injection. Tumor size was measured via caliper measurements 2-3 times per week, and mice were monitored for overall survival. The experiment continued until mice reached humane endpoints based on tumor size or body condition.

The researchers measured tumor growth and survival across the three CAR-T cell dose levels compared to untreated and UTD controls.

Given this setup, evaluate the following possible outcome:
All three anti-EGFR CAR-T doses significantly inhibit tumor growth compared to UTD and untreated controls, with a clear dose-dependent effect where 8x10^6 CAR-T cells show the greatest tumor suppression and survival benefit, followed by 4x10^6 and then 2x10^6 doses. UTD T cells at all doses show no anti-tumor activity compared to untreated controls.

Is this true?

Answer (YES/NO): NO